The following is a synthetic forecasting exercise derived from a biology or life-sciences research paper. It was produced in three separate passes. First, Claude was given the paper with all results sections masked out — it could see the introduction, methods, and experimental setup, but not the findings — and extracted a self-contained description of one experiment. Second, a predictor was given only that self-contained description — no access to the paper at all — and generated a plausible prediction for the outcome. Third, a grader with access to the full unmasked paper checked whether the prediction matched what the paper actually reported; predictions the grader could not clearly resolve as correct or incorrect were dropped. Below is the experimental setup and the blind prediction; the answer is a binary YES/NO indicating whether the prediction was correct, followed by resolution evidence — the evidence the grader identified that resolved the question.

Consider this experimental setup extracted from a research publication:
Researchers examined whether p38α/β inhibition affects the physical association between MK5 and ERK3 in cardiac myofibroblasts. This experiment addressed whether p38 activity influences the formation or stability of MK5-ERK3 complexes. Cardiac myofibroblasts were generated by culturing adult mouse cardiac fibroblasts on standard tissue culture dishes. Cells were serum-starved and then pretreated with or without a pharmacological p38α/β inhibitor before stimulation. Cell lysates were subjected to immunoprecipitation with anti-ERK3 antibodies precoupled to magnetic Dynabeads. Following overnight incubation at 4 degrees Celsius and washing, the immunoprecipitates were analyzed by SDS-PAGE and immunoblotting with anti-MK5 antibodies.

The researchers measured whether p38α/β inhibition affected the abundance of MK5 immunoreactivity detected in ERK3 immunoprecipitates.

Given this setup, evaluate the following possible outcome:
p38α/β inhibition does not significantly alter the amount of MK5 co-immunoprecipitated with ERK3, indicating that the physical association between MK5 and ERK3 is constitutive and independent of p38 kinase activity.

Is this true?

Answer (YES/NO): NO